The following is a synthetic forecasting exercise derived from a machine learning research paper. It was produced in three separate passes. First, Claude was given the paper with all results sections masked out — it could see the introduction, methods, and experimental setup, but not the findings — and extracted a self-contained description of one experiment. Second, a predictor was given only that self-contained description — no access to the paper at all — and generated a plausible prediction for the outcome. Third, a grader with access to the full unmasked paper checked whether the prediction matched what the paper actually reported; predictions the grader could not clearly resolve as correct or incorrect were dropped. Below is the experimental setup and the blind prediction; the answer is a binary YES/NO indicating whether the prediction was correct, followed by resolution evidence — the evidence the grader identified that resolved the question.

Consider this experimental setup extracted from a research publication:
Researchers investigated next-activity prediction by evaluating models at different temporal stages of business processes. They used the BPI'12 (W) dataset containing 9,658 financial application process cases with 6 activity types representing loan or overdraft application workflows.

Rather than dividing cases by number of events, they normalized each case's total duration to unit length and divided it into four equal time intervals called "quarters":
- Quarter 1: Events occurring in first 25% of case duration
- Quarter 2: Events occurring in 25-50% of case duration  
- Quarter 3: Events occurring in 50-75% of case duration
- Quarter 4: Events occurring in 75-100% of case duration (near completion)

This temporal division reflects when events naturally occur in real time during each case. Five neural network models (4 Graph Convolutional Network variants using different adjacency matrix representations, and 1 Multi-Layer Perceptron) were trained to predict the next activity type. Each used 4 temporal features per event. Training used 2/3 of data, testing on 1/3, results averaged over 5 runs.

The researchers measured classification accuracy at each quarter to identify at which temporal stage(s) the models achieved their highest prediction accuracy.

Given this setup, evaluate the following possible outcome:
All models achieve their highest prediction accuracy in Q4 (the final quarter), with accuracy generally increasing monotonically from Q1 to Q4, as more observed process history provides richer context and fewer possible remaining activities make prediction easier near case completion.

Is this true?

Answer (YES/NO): NO